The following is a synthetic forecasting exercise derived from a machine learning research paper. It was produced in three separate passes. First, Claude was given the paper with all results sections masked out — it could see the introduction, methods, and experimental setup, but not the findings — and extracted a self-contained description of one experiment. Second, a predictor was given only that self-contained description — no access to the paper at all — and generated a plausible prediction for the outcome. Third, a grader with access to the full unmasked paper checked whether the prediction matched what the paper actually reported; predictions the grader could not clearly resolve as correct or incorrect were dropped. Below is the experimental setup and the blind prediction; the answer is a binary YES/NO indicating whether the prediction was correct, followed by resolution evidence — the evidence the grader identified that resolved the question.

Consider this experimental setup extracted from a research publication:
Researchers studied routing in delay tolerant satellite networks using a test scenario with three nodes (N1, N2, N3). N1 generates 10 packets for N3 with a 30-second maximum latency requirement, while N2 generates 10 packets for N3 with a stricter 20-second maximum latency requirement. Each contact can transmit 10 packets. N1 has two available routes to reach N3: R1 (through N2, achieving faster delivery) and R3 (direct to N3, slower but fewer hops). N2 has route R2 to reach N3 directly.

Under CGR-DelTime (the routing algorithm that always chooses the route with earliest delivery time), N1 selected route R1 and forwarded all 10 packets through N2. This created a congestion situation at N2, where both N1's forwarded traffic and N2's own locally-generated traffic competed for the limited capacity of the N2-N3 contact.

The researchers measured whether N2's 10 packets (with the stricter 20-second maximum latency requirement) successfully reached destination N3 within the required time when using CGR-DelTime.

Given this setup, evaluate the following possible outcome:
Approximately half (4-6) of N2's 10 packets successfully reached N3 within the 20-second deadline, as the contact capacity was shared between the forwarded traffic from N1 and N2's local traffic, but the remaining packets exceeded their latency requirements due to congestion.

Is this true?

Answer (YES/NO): NO